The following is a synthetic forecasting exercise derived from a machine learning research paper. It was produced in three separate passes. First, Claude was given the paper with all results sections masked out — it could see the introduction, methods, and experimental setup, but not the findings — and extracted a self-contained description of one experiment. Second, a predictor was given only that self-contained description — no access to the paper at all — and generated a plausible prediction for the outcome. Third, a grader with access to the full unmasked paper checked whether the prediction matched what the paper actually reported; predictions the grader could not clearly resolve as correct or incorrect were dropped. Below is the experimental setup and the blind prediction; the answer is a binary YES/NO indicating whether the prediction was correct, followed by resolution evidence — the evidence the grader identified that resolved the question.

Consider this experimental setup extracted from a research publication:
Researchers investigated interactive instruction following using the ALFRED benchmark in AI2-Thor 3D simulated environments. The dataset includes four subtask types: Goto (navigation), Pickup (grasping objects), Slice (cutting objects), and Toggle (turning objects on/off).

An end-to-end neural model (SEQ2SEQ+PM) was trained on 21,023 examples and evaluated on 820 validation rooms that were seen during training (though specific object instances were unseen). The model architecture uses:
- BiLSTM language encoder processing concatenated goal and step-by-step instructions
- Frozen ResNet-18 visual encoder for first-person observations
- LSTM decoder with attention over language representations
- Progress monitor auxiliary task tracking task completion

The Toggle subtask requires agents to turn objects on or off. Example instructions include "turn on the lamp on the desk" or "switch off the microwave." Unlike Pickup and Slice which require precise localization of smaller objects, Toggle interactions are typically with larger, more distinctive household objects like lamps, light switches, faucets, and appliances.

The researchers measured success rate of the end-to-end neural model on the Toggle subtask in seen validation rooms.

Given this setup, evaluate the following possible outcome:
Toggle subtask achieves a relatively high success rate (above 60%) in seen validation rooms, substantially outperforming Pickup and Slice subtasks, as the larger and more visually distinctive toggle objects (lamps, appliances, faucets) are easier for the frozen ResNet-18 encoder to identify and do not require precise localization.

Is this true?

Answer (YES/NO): YES